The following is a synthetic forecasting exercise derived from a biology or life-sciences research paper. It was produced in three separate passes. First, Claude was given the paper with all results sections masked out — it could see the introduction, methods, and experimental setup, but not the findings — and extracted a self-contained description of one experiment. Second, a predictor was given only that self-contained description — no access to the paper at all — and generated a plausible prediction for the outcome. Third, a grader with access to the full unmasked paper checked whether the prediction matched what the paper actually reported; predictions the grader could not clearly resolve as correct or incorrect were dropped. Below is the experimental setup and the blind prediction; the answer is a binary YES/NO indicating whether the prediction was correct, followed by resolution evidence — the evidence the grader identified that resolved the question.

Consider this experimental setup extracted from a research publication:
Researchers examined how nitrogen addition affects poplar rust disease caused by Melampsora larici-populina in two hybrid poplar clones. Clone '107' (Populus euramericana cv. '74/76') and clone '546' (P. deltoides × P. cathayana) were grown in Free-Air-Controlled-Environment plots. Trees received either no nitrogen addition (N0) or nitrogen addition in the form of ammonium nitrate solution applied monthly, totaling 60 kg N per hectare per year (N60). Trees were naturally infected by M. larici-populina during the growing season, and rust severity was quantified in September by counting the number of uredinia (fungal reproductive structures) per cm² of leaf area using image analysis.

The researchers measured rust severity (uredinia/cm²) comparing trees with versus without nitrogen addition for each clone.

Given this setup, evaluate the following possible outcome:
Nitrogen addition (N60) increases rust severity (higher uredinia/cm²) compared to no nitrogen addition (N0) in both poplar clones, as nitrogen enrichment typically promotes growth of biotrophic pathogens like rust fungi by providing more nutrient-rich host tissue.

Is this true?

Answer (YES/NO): NO